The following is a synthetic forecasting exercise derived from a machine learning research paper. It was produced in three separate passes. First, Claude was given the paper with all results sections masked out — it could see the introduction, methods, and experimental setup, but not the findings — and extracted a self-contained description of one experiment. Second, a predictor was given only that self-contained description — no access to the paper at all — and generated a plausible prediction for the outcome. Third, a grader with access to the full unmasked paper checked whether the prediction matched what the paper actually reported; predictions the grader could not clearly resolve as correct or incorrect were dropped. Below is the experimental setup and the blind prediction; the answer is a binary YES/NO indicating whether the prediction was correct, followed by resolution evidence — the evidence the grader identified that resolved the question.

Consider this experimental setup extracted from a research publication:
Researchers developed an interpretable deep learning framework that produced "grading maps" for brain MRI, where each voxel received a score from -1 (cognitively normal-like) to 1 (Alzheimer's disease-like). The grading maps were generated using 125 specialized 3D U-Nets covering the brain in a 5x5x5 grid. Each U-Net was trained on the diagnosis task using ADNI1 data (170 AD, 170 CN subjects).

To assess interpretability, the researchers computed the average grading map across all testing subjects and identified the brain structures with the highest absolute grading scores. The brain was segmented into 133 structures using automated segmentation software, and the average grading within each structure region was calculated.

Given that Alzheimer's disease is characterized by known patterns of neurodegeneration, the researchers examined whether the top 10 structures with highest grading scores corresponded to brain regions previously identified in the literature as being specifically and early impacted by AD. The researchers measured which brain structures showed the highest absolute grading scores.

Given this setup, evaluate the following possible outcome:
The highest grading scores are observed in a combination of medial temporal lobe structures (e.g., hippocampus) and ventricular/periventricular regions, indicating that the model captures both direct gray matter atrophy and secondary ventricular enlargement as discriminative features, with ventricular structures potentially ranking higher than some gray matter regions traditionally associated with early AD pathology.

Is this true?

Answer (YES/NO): YES